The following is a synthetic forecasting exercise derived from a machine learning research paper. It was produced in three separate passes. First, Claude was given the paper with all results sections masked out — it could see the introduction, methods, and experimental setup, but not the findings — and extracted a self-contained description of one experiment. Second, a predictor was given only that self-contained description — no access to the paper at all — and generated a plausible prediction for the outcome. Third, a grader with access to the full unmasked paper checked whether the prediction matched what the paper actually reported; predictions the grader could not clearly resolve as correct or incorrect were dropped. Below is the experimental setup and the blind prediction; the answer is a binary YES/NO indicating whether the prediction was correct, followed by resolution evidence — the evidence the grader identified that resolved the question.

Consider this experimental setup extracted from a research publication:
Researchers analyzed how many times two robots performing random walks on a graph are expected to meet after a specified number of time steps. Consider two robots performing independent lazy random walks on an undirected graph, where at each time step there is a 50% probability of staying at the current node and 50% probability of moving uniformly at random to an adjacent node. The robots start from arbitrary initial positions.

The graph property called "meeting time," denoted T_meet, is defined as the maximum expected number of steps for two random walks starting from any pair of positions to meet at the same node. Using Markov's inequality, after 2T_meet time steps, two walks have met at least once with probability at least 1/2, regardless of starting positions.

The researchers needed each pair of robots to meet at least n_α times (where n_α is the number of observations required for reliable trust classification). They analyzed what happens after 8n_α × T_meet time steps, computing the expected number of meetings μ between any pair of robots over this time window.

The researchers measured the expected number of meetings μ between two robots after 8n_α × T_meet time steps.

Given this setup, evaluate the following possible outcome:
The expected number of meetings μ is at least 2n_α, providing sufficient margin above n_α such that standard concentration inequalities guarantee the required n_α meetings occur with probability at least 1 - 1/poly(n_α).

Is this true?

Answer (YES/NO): YES